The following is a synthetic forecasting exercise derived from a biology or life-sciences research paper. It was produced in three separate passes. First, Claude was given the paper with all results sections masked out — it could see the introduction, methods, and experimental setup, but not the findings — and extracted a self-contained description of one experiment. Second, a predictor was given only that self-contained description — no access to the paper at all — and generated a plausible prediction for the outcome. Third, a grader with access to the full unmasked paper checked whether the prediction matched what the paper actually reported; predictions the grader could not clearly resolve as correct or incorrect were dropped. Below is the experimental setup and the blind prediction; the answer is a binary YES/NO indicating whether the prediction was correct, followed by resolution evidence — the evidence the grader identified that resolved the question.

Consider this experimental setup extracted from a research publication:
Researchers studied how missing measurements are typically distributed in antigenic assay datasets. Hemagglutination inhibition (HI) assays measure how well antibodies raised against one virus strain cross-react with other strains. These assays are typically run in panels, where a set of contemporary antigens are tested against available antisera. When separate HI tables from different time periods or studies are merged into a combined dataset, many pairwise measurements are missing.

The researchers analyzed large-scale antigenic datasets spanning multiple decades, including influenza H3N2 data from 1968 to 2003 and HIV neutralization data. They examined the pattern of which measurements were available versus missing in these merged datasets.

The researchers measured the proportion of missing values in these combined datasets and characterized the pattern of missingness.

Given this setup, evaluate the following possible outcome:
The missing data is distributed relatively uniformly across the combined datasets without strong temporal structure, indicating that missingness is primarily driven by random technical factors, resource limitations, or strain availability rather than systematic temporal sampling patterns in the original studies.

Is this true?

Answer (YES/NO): NO